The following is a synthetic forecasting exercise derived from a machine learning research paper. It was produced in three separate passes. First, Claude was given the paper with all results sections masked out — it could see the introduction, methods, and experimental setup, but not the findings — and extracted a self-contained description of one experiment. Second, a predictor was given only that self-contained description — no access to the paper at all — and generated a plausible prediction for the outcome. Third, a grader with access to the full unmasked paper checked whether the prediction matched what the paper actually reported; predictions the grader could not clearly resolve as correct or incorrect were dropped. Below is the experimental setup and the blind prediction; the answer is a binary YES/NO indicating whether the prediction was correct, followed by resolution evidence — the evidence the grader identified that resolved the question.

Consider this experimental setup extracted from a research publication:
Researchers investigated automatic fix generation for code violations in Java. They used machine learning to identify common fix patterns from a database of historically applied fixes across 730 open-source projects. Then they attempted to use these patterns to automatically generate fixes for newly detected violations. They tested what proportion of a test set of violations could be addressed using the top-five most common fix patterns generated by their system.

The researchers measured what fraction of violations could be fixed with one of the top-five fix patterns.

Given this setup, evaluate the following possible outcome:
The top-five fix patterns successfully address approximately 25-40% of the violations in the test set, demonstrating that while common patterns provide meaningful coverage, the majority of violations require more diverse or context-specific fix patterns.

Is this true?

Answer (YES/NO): YES